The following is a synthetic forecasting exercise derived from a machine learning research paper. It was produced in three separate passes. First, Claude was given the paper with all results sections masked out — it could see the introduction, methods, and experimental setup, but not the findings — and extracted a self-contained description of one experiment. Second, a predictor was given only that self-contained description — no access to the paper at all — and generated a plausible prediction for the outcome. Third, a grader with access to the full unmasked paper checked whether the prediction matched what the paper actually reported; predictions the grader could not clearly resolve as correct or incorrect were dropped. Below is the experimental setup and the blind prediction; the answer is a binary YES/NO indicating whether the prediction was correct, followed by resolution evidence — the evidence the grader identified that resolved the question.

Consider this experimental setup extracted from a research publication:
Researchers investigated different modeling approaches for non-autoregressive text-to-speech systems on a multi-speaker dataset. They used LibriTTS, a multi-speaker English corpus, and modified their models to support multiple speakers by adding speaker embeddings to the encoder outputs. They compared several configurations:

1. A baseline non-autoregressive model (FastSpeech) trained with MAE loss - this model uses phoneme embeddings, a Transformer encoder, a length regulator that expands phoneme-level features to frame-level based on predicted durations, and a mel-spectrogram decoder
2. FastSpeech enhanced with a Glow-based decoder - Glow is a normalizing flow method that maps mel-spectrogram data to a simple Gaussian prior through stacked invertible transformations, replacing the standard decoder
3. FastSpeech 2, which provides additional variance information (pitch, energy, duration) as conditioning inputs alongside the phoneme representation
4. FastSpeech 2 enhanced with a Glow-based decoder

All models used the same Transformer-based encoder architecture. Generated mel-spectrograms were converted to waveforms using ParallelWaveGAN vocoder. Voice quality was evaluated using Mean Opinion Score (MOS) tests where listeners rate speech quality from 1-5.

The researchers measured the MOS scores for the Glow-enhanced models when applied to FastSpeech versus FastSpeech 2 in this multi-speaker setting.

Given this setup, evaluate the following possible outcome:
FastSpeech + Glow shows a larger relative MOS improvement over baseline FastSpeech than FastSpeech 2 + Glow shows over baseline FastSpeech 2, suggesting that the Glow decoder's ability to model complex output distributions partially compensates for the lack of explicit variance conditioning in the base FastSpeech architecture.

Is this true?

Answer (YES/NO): NO